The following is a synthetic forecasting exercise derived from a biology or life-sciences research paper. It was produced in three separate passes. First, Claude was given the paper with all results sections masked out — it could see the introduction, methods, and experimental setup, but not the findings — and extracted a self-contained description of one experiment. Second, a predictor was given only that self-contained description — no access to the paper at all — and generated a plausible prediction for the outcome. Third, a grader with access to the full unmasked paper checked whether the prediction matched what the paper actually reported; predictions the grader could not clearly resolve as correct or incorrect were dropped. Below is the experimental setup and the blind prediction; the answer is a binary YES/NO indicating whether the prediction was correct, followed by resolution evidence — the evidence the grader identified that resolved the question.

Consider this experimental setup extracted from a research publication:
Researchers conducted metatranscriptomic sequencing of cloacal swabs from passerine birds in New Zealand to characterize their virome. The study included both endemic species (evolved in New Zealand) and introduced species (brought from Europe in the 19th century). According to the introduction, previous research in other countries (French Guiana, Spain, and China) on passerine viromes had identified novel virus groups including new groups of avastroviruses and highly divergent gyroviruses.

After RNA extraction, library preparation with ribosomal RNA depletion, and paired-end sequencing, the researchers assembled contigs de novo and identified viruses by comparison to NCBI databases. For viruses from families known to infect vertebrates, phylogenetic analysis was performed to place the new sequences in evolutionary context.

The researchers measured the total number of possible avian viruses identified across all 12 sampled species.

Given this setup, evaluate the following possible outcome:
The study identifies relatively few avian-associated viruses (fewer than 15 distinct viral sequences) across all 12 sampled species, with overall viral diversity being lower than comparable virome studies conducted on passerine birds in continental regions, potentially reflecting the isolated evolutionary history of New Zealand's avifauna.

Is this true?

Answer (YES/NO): NO